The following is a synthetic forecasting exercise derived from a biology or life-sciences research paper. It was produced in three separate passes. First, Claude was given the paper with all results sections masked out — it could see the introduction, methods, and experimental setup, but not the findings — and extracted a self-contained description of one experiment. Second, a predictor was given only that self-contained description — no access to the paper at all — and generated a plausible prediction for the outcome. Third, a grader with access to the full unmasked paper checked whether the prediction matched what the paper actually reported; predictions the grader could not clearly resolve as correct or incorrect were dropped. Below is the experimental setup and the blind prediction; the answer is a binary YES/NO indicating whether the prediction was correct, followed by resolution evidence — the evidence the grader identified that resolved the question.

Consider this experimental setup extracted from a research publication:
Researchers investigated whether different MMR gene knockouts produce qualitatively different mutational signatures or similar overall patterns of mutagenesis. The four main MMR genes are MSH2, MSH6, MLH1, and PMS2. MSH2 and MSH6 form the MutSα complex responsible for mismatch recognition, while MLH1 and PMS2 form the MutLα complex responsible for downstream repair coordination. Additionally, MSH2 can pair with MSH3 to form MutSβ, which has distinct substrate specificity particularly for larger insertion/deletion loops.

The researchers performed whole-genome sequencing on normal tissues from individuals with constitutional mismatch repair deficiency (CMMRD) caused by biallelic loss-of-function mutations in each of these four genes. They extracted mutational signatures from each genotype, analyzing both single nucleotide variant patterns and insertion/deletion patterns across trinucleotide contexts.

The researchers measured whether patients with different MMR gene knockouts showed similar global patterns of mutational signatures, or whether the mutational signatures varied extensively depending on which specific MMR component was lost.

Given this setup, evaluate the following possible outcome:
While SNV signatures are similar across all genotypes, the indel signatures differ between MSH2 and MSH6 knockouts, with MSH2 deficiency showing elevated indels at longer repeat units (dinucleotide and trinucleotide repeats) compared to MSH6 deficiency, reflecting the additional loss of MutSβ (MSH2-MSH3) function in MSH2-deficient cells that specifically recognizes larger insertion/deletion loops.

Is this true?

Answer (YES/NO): NO